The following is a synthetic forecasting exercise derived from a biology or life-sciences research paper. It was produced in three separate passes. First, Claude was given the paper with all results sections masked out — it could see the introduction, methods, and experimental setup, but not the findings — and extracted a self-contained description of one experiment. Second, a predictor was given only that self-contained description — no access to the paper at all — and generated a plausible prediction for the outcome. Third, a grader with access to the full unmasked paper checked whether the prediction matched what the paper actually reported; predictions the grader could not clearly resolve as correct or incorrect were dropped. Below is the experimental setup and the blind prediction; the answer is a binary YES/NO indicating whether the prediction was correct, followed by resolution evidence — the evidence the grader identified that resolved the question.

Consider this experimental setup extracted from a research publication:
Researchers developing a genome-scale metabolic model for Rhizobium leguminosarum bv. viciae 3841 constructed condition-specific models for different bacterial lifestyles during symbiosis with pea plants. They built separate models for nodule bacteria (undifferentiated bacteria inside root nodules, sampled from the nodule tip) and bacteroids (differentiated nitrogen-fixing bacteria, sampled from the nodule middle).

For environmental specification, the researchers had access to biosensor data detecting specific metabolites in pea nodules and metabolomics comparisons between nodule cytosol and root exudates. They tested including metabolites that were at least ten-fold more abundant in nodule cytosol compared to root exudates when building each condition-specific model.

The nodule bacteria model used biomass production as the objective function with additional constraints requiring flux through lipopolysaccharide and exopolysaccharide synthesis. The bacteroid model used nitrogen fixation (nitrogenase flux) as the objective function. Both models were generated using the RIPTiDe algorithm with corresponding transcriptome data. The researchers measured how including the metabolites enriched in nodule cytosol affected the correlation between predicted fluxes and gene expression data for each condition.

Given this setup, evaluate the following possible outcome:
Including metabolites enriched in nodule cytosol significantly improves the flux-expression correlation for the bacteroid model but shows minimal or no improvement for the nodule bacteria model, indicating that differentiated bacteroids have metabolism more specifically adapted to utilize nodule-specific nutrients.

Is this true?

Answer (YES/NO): NO